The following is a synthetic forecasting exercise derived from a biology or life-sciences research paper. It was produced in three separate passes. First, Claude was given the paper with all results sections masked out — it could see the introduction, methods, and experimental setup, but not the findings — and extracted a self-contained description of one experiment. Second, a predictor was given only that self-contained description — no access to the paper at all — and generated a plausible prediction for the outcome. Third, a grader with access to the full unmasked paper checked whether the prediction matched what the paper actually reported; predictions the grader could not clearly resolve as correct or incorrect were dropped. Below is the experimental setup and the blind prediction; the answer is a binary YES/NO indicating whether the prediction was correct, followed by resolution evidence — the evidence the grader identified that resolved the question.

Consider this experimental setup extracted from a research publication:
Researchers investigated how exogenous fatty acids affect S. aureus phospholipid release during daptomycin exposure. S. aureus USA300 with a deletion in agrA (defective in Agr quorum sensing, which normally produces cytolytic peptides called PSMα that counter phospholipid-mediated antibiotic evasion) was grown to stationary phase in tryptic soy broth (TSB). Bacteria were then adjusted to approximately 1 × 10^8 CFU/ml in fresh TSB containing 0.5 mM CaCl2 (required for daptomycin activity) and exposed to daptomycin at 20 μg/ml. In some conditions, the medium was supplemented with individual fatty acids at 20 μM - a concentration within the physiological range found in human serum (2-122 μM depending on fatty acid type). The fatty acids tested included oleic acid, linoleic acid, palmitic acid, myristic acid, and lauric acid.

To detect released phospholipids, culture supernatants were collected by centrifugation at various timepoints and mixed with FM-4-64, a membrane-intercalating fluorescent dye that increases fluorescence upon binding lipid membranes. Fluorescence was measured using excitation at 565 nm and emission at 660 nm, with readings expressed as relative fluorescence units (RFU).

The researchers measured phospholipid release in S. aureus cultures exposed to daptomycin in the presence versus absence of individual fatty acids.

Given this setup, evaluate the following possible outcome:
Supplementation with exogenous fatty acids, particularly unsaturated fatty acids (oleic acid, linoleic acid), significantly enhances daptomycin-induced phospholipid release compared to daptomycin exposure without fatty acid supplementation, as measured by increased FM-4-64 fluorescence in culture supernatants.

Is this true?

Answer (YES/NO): NO